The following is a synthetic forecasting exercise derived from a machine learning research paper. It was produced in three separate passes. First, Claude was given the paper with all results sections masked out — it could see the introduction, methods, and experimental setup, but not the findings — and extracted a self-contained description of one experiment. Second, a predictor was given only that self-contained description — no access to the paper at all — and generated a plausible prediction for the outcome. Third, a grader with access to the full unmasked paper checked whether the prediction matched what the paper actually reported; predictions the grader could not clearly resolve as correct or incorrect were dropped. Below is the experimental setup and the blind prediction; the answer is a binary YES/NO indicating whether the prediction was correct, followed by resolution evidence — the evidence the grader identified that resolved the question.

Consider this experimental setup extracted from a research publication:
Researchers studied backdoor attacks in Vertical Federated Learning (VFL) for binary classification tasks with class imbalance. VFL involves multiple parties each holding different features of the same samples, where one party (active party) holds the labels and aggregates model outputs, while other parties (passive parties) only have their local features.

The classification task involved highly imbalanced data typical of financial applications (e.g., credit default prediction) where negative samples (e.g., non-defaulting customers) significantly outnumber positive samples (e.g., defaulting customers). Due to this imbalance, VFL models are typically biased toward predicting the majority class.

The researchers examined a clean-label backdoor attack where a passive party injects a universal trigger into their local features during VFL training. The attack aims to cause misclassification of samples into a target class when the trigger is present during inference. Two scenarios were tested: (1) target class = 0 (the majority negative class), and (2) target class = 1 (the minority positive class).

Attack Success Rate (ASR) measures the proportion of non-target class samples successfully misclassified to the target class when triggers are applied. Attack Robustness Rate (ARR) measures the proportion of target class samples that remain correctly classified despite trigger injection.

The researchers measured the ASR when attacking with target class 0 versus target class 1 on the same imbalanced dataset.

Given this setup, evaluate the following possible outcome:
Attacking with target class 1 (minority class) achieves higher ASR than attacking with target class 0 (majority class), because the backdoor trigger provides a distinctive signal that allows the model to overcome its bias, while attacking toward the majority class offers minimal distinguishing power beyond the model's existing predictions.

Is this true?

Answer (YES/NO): NO